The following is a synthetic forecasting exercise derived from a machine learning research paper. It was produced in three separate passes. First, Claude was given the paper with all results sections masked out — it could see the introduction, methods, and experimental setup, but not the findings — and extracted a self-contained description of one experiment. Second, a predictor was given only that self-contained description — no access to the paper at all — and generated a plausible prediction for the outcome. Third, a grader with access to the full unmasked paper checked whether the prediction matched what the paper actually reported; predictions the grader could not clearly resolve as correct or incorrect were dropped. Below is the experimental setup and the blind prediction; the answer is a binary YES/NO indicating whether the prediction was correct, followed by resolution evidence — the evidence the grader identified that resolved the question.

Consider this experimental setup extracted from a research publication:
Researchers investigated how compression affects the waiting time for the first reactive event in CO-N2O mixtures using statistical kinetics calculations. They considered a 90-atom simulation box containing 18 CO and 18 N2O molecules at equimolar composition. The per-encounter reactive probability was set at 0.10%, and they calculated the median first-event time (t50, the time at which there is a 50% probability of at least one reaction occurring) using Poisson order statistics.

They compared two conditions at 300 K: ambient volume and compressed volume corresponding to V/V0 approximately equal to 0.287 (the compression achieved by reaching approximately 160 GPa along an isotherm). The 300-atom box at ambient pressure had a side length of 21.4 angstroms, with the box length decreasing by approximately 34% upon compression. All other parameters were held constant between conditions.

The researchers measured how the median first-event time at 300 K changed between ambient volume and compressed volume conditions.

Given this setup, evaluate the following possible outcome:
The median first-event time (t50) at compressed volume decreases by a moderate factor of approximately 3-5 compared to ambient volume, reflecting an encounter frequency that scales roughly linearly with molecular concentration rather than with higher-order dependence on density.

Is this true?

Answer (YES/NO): YES